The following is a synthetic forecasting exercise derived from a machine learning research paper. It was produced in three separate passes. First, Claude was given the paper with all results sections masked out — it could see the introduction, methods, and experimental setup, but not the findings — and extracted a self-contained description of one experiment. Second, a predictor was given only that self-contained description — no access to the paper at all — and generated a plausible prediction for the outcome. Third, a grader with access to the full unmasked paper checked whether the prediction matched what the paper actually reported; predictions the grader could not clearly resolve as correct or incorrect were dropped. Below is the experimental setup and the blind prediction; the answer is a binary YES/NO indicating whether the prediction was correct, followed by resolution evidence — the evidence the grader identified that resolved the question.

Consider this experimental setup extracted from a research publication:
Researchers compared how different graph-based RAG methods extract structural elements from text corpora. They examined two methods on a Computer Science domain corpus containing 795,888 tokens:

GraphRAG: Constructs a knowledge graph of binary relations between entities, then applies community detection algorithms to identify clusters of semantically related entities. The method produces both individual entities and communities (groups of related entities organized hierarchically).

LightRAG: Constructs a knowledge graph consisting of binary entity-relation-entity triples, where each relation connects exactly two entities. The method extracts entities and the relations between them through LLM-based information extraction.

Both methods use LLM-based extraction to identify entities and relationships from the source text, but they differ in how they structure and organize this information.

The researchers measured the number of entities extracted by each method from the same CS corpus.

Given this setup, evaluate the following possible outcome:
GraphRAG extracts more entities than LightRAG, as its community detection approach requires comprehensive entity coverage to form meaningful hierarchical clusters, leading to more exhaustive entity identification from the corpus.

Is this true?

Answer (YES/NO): NO